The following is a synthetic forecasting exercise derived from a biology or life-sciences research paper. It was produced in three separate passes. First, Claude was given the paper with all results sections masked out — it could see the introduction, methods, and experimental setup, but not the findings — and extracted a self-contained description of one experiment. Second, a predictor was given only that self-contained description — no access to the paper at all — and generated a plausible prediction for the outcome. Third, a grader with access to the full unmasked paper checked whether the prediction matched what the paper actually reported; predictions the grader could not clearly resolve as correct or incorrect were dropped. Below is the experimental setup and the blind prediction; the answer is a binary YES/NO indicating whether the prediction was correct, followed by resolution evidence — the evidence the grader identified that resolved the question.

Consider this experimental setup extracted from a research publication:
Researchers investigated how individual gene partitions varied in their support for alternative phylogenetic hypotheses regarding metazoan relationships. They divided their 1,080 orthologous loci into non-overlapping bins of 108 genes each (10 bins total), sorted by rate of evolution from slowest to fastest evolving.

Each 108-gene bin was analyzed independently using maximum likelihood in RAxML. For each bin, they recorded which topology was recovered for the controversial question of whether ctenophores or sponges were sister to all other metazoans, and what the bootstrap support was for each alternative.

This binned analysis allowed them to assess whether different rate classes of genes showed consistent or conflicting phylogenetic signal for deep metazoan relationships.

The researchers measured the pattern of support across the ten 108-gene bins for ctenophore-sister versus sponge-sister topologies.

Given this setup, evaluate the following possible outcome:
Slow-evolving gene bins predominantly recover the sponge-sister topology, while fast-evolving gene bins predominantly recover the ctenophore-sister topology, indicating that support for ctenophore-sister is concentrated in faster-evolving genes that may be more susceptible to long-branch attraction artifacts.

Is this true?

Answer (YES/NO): NO